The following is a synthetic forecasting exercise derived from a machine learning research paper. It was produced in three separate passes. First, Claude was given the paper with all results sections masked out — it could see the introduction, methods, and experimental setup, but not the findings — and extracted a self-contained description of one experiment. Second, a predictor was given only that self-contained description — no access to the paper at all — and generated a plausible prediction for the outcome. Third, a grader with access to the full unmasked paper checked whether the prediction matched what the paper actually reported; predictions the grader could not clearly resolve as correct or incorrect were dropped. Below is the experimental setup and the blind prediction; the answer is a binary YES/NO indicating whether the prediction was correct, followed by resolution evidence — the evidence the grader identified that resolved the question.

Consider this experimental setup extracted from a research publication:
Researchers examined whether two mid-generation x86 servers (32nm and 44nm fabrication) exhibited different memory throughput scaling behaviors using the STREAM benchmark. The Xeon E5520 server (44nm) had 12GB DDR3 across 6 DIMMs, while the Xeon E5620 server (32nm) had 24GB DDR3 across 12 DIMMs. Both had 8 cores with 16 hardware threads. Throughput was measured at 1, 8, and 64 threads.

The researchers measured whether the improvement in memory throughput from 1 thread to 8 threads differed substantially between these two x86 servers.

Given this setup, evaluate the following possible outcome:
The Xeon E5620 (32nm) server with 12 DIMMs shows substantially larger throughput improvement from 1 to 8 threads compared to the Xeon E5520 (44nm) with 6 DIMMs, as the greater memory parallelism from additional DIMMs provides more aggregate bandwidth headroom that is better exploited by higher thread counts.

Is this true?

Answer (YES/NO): NO